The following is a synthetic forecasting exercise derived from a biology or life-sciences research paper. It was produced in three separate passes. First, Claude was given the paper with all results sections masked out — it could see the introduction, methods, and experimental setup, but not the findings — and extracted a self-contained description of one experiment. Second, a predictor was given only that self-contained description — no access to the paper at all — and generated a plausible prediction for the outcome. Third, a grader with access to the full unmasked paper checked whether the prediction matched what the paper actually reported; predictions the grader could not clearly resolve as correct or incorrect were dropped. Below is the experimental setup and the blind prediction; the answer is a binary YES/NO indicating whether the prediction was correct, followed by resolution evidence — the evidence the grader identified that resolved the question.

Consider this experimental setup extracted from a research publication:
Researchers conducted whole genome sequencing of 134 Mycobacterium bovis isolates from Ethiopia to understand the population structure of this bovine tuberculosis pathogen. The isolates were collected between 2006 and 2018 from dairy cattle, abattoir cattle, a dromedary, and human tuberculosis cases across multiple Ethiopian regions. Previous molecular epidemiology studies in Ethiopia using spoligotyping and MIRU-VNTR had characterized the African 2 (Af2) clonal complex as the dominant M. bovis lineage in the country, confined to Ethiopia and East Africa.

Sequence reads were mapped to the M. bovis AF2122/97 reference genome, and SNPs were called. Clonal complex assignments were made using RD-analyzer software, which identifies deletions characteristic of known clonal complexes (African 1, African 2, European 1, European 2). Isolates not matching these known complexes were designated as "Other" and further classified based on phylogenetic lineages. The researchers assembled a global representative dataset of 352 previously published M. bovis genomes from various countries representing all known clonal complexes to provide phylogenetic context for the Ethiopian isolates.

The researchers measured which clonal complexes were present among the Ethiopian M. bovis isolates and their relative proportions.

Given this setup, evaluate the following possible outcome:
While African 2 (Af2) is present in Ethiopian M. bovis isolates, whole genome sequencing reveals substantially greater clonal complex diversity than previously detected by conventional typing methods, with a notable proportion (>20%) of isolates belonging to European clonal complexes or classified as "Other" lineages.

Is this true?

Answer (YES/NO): NO